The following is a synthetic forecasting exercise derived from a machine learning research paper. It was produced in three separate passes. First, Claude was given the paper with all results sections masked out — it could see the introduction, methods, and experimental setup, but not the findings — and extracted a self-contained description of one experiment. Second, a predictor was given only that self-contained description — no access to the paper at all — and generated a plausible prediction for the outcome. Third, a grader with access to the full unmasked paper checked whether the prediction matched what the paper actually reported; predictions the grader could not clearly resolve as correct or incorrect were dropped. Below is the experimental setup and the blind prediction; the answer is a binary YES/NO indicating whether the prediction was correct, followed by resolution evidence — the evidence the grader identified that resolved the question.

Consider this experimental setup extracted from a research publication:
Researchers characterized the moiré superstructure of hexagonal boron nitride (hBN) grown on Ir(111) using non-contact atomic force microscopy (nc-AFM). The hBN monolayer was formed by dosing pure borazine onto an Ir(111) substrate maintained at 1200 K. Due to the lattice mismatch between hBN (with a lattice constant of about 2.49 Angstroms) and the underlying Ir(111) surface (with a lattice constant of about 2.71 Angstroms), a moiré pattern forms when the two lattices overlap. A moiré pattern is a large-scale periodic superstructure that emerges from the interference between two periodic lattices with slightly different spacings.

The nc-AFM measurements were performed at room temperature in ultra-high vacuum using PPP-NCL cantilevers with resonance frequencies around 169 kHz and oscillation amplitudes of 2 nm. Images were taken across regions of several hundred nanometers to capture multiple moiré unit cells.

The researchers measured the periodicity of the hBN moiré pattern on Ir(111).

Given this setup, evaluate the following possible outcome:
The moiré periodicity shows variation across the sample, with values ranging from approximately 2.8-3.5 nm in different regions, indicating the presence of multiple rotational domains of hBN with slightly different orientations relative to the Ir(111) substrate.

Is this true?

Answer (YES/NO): NO